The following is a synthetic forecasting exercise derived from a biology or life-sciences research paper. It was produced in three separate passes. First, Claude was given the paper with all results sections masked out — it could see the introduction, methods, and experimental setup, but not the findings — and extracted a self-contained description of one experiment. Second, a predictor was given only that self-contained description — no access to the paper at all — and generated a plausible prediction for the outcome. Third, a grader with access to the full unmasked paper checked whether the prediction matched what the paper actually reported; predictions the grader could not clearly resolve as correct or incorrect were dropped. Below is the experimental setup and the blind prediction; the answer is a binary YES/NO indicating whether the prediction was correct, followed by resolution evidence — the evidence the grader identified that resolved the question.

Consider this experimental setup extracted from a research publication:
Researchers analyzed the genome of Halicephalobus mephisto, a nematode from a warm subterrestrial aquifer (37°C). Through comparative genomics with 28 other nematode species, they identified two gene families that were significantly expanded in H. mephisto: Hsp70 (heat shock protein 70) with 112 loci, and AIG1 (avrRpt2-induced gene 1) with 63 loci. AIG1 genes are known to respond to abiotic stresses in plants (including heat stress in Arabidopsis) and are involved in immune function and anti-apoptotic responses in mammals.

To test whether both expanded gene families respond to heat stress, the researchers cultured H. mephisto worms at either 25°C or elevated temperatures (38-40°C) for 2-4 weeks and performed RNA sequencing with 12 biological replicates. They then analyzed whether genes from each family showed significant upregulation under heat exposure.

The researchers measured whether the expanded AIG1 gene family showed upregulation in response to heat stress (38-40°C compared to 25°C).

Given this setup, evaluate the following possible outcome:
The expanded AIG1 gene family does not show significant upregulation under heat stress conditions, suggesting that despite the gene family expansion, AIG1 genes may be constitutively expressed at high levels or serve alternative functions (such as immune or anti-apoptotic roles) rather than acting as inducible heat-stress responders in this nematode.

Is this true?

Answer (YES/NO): YES